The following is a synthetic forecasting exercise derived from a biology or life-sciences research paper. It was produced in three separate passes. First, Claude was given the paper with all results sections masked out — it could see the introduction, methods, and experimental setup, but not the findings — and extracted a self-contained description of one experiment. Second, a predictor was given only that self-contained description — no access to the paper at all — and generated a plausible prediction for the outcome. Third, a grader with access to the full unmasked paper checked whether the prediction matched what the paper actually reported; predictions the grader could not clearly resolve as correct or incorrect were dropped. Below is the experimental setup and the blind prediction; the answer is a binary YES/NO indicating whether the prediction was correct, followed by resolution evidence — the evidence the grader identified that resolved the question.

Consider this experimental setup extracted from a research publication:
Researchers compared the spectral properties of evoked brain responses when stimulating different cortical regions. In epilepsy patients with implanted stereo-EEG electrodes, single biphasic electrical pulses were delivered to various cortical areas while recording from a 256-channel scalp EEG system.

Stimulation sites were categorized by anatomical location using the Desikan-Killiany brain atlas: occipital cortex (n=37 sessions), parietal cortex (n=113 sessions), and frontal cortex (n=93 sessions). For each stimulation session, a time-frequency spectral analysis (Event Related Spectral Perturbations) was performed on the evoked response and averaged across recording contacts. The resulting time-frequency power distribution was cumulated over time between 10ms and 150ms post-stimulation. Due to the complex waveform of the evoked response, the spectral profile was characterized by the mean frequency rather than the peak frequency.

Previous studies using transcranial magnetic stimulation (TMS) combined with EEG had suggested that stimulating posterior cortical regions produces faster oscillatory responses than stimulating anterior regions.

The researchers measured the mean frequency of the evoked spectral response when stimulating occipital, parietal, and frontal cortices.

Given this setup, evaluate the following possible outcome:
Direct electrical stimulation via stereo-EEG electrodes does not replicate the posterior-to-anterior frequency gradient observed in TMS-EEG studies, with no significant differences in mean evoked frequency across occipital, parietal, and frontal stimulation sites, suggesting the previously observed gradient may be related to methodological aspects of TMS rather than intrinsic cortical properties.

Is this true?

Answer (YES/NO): NO